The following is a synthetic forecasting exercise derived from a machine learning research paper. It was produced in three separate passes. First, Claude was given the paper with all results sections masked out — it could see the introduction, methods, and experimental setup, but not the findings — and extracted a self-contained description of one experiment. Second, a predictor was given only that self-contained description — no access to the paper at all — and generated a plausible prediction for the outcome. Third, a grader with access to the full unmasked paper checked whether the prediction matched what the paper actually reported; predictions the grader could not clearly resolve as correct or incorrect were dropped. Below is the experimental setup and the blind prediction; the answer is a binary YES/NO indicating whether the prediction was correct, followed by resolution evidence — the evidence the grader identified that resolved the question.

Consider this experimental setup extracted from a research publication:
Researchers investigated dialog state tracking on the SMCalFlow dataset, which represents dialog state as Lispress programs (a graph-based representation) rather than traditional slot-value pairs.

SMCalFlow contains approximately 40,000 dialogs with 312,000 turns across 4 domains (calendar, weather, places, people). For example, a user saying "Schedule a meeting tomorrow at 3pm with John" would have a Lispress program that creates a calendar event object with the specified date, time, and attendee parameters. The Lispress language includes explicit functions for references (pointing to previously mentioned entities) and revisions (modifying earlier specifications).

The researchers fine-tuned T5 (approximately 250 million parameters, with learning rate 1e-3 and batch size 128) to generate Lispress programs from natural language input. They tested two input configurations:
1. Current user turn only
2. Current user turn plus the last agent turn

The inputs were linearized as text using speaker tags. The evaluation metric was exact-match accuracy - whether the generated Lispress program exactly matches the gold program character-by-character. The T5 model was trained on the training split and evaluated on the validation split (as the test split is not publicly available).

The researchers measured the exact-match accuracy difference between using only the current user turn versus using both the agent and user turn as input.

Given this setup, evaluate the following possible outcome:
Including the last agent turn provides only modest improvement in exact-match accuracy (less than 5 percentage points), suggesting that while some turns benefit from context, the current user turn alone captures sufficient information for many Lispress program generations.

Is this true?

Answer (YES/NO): NO